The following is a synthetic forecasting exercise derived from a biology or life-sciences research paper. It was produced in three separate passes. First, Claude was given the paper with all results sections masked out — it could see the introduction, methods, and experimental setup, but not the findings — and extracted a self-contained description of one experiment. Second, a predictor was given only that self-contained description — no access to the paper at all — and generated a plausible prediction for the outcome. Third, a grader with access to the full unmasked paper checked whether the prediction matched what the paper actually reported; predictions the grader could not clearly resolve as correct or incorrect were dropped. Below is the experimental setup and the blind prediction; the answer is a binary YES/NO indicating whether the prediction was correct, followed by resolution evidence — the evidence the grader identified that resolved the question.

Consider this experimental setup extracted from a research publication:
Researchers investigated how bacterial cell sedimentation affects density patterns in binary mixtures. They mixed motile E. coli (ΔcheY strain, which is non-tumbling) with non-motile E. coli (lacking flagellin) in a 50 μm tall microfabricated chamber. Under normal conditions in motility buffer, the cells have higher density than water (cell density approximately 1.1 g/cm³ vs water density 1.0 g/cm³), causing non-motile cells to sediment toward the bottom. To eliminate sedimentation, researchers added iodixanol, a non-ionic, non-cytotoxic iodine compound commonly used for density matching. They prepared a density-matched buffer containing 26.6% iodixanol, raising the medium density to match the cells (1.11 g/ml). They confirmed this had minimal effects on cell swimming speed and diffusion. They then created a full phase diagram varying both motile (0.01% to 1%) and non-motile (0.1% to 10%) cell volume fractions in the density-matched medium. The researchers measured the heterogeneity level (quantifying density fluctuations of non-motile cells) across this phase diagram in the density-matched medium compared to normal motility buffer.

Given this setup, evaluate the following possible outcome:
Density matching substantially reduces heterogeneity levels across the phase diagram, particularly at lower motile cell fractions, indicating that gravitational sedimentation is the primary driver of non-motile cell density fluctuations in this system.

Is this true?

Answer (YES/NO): NO